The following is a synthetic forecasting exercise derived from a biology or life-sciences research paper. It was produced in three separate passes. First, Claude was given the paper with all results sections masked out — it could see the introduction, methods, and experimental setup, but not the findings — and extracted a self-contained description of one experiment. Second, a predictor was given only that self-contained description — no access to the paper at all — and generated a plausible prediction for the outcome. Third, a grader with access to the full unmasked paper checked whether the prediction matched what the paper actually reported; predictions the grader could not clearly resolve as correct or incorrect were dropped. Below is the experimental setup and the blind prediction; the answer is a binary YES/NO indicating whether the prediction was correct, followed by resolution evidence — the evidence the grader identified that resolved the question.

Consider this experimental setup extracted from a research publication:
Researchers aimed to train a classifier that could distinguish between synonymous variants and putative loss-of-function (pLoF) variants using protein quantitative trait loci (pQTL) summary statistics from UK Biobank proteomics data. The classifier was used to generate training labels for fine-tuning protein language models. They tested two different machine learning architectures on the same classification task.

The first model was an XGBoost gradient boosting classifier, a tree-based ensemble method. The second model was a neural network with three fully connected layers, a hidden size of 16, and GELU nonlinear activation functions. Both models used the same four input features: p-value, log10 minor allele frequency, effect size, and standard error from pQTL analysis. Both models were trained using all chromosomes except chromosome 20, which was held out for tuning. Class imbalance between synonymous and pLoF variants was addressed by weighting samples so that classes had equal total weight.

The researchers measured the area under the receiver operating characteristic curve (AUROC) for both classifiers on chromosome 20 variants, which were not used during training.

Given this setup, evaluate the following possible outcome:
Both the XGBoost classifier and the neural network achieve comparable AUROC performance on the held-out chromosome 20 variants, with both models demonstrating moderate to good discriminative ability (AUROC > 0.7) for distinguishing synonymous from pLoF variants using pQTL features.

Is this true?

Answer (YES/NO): YES